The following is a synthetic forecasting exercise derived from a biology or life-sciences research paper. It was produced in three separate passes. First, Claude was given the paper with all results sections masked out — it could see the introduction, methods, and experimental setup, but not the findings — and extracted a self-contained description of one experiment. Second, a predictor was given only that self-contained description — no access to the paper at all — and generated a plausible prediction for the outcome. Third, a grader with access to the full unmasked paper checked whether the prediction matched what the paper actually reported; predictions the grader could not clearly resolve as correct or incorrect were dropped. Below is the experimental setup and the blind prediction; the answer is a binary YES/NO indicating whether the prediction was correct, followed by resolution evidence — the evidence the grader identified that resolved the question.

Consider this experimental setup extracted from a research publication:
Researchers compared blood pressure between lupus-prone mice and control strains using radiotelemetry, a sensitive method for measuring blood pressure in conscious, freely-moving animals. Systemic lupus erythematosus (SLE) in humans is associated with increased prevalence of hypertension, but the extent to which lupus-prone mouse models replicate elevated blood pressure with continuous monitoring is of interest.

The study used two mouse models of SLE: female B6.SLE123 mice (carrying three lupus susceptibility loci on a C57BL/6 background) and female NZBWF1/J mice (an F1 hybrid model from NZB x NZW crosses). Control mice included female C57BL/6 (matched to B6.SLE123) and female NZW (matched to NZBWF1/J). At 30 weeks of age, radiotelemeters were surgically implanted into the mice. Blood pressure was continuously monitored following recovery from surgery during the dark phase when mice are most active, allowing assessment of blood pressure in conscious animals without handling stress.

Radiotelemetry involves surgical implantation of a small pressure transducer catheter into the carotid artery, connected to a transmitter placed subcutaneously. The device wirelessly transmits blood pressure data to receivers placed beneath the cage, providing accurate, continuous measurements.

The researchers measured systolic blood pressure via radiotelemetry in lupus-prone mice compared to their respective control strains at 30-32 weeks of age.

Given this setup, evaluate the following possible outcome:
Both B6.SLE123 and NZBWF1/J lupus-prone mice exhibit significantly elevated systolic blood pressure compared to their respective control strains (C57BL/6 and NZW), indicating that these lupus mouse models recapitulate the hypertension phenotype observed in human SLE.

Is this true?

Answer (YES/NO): YES